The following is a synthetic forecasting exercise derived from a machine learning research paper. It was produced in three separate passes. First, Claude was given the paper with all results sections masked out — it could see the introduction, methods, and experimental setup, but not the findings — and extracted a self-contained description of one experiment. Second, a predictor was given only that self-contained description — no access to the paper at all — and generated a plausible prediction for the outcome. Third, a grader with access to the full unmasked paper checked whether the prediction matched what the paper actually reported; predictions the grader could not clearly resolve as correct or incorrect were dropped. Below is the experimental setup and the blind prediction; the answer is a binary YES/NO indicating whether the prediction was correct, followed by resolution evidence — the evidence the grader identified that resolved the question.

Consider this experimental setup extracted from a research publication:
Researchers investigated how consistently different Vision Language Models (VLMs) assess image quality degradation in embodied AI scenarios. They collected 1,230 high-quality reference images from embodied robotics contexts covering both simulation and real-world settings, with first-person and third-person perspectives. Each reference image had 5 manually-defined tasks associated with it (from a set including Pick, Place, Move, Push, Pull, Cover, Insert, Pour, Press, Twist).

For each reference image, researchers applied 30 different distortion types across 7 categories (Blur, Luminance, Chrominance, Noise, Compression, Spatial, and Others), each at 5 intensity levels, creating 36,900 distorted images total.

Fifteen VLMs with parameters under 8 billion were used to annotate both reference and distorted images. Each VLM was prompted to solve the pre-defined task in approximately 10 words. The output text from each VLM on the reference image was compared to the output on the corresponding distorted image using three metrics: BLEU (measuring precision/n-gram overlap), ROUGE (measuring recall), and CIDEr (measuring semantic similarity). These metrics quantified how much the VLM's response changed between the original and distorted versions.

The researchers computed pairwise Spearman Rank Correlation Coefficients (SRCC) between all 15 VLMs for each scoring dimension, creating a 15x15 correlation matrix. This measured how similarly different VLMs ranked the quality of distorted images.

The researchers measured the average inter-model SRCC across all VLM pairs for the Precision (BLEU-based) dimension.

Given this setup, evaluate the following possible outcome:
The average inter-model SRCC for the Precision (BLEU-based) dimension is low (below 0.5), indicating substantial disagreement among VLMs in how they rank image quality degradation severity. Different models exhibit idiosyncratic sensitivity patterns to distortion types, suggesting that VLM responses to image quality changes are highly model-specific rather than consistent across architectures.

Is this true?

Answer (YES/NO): YES